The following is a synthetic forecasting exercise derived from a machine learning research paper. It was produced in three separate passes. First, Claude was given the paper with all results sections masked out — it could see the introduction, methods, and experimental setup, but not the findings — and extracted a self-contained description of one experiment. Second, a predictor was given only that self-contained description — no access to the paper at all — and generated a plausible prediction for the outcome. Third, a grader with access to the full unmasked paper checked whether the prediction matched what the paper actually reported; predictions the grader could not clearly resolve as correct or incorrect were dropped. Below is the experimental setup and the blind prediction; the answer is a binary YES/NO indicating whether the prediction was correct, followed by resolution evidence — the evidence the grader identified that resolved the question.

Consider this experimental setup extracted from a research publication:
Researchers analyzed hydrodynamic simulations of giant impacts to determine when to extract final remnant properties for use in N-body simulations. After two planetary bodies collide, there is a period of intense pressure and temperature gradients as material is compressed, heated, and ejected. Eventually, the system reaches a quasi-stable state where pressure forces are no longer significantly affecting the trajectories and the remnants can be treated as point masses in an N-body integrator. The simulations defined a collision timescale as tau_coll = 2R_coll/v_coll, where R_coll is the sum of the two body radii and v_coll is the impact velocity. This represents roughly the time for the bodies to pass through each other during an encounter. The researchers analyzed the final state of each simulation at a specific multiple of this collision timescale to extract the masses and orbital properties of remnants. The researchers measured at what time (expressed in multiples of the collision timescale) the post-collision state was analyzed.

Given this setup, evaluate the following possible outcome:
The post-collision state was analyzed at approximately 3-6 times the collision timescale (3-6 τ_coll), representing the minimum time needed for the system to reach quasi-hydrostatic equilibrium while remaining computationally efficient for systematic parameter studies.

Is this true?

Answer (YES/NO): NO